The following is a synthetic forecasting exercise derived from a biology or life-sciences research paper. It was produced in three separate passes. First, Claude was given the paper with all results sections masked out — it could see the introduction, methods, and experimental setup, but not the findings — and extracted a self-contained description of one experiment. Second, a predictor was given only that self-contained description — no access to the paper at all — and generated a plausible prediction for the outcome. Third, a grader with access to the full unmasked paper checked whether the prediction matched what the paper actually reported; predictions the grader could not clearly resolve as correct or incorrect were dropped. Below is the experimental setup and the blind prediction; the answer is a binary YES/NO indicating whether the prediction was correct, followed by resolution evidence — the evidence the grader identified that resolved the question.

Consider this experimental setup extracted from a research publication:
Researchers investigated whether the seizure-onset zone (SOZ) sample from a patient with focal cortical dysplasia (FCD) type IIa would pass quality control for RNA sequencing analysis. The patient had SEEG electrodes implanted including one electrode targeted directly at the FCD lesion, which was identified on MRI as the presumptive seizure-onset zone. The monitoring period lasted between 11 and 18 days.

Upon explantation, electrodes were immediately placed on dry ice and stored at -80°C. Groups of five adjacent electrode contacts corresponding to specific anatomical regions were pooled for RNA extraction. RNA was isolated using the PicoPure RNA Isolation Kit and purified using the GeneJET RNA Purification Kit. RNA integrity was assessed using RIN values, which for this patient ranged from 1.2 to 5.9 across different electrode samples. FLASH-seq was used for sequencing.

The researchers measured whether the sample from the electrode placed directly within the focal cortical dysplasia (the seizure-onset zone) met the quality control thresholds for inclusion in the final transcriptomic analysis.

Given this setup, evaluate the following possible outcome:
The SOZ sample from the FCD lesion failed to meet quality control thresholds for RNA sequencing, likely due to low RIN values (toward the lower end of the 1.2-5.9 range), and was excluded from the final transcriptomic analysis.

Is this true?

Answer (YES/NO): YES